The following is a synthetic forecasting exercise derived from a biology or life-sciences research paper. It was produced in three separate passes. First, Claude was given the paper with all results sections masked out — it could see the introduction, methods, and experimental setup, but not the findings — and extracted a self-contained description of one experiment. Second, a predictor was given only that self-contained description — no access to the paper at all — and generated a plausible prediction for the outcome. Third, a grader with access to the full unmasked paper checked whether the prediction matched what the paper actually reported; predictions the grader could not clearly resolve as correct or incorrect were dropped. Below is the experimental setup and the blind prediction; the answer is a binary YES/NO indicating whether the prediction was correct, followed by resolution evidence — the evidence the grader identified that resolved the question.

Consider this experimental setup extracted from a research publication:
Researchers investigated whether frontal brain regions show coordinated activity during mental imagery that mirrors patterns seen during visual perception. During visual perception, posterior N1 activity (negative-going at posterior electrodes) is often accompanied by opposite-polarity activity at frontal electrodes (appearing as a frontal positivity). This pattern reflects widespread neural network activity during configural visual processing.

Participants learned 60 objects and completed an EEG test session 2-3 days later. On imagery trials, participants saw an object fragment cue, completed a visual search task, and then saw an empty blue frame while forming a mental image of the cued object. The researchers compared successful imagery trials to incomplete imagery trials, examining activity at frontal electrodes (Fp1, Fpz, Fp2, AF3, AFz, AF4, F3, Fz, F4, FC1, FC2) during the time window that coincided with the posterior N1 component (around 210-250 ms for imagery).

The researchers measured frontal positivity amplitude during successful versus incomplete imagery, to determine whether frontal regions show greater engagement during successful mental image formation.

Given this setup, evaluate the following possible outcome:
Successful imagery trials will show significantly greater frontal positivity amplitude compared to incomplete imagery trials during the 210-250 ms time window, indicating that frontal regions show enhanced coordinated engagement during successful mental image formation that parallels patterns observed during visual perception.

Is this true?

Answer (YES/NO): YES